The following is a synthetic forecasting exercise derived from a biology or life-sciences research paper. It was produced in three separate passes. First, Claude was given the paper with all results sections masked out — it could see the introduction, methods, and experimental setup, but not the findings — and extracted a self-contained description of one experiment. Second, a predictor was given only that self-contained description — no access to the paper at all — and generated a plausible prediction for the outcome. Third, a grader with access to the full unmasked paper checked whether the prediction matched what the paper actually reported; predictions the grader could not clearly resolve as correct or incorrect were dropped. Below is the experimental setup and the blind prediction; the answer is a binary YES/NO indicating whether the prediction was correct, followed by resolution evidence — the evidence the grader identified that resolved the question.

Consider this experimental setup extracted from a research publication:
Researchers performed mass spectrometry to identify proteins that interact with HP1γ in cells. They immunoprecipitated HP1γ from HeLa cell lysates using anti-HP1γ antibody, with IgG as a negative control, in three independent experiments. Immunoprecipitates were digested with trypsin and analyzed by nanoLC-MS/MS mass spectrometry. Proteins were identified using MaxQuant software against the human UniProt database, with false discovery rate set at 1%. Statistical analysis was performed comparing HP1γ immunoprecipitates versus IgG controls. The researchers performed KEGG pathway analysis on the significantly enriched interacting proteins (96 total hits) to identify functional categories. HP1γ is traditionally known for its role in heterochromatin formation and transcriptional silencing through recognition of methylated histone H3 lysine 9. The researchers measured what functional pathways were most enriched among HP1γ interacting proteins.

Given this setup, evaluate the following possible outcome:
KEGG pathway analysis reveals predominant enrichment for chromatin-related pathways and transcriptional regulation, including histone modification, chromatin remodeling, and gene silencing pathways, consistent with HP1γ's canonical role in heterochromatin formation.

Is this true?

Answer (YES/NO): NO